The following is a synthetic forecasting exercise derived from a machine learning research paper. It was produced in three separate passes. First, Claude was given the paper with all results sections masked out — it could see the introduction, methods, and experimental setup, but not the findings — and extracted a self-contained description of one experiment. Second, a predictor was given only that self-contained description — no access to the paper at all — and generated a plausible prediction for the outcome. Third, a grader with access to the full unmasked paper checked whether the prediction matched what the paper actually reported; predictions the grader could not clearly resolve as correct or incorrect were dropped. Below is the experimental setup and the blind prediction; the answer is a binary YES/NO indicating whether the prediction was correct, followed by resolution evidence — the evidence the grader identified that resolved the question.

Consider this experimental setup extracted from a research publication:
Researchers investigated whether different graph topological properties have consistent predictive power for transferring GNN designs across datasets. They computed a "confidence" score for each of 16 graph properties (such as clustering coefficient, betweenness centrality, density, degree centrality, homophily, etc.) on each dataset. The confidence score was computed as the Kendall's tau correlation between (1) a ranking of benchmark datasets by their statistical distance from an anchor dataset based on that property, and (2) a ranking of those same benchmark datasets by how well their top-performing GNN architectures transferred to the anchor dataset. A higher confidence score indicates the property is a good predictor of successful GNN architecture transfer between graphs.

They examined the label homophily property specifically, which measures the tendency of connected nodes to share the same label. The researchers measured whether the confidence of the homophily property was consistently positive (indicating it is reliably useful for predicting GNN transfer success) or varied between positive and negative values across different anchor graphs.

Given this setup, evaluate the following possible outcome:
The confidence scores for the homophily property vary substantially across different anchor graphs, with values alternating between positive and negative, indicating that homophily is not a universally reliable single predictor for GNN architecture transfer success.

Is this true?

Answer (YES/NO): YES